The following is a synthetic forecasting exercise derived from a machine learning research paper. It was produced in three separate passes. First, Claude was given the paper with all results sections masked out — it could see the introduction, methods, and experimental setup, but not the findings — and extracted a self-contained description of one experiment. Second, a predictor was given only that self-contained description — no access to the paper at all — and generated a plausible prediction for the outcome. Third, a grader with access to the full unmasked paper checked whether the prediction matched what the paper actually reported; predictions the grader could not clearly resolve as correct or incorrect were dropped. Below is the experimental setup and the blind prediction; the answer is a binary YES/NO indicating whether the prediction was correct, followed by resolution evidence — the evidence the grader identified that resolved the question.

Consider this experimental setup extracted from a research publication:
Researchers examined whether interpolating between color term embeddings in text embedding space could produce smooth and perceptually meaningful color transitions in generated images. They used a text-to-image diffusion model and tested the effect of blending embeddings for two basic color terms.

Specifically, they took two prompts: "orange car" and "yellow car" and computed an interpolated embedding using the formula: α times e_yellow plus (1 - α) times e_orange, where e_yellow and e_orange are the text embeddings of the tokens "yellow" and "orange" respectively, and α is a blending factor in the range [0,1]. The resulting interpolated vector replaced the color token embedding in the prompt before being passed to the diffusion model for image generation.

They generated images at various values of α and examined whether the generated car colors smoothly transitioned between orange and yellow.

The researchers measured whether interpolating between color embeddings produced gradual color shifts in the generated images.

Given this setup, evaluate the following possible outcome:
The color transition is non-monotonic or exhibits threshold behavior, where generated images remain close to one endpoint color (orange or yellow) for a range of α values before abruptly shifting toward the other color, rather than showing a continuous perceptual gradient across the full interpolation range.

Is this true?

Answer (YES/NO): NO